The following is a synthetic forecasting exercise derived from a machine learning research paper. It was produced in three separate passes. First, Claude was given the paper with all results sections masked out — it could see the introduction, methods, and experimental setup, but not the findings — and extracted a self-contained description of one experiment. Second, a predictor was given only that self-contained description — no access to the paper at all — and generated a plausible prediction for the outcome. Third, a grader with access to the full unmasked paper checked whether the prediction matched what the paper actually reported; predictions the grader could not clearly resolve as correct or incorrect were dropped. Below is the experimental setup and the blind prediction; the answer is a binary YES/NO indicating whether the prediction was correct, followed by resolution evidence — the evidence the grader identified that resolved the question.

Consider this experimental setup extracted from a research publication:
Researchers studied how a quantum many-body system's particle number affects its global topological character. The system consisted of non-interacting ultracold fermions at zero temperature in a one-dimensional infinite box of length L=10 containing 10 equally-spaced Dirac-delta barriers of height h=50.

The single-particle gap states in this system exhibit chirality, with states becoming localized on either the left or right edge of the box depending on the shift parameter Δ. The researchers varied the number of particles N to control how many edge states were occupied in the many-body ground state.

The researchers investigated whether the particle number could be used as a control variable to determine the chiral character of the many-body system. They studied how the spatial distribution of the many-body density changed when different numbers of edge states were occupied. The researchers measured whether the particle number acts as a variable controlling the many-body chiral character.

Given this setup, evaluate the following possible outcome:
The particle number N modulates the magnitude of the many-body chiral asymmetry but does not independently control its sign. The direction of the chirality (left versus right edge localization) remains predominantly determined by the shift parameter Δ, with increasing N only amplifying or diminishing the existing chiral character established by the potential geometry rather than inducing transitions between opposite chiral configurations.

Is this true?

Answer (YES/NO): NO